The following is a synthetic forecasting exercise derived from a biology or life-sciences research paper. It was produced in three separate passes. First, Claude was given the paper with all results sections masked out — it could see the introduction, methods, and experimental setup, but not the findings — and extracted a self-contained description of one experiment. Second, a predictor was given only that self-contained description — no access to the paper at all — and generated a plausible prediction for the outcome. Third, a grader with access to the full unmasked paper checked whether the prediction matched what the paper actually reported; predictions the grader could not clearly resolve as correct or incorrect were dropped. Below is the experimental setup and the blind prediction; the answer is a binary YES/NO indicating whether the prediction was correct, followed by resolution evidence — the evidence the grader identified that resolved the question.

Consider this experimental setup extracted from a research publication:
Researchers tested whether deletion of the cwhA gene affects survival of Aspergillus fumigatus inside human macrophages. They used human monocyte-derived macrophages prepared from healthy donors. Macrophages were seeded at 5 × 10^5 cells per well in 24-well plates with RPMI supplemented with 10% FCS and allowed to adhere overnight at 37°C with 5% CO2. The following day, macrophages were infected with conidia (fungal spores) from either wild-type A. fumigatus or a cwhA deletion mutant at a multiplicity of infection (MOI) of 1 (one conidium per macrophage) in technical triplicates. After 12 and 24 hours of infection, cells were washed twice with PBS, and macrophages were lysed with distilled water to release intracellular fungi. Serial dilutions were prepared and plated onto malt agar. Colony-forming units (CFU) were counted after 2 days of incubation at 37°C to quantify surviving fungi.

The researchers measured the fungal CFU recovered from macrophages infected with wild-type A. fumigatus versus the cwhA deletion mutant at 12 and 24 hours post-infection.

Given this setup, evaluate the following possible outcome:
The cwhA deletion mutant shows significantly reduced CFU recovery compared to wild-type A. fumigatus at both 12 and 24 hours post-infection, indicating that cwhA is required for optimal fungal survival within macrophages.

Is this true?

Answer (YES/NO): NO